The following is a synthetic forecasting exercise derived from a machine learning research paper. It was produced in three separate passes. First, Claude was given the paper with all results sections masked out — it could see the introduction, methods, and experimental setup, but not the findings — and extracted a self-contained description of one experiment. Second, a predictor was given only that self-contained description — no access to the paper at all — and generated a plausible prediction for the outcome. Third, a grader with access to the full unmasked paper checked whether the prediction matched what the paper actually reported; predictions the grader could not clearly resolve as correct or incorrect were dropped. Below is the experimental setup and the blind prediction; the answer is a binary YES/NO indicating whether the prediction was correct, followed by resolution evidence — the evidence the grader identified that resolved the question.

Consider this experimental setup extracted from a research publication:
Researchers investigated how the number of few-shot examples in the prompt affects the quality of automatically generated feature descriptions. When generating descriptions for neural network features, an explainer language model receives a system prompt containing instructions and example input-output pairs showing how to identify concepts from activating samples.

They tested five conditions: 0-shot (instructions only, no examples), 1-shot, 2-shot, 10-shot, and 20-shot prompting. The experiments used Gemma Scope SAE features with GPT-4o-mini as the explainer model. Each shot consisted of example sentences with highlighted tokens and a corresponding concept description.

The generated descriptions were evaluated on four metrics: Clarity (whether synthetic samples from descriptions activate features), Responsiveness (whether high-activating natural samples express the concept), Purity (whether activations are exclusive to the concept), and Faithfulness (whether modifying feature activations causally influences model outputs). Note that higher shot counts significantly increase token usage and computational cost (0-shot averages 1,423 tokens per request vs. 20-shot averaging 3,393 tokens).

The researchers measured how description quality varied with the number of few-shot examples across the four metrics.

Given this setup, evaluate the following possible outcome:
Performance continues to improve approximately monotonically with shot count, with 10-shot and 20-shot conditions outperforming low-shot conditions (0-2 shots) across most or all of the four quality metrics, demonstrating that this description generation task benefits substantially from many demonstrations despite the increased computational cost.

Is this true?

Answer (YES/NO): NO